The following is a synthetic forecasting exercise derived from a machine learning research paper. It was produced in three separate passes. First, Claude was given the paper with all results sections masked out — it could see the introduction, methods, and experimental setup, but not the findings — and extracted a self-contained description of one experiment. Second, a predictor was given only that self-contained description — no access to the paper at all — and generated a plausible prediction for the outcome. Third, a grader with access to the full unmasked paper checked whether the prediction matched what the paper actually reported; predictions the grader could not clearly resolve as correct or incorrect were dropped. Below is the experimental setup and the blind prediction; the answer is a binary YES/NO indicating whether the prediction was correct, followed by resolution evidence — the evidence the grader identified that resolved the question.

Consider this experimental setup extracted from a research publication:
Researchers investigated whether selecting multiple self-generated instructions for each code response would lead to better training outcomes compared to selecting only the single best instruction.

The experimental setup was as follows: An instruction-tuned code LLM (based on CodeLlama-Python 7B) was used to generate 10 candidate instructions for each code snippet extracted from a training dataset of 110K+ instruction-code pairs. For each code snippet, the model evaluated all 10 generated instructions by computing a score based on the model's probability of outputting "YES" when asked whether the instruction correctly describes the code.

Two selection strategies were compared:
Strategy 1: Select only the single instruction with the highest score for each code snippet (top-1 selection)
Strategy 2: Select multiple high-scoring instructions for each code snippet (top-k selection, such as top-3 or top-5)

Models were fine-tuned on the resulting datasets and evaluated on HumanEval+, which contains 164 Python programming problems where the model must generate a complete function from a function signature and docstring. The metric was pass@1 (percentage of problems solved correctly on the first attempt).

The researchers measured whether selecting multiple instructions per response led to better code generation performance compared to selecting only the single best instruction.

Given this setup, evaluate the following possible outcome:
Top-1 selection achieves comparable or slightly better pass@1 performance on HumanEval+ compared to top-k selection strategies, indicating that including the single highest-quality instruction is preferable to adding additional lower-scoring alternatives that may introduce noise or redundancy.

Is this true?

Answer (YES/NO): NO